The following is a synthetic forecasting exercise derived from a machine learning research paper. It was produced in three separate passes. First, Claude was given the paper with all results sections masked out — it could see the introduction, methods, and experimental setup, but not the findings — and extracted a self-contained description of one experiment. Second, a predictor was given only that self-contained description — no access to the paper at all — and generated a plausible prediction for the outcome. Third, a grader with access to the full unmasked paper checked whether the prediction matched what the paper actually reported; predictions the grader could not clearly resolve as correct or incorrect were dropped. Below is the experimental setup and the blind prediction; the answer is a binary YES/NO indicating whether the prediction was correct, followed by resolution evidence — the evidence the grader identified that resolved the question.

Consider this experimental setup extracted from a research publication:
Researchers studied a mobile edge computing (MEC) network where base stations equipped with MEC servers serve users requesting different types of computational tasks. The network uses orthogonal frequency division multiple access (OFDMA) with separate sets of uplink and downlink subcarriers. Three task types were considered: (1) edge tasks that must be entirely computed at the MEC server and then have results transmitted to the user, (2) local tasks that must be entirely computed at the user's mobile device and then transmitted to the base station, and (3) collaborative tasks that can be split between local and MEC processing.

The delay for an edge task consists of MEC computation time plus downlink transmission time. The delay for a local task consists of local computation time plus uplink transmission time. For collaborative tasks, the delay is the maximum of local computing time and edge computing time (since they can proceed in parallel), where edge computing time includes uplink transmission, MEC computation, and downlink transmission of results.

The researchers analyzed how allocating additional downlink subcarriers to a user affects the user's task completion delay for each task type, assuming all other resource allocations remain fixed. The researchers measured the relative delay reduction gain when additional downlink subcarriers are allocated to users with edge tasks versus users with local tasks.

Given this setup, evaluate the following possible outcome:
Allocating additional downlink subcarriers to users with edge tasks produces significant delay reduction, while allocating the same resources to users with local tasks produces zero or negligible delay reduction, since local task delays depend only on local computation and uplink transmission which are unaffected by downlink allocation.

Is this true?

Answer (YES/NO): YES